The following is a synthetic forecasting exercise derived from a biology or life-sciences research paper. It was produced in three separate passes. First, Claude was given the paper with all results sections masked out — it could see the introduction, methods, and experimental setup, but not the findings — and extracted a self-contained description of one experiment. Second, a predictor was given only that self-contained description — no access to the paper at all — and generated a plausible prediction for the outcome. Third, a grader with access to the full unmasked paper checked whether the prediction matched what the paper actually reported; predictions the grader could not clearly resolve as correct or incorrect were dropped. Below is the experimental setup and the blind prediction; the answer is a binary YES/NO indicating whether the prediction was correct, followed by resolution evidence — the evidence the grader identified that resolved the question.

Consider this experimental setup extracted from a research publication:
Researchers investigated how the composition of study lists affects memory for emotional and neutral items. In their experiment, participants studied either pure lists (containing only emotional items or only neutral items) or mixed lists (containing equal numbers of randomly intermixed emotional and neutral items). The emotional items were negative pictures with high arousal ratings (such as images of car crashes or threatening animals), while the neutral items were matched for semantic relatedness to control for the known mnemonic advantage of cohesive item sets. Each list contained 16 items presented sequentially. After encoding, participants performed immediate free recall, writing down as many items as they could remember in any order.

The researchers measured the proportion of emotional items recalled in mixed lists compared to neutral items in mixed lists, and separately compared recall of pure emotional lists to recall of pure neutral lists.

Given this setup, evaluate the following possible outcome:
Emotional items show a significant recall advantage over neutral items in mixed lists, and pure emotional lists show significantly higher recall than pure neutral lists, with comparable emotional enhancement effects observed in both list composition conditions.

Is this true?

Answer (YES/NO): NO